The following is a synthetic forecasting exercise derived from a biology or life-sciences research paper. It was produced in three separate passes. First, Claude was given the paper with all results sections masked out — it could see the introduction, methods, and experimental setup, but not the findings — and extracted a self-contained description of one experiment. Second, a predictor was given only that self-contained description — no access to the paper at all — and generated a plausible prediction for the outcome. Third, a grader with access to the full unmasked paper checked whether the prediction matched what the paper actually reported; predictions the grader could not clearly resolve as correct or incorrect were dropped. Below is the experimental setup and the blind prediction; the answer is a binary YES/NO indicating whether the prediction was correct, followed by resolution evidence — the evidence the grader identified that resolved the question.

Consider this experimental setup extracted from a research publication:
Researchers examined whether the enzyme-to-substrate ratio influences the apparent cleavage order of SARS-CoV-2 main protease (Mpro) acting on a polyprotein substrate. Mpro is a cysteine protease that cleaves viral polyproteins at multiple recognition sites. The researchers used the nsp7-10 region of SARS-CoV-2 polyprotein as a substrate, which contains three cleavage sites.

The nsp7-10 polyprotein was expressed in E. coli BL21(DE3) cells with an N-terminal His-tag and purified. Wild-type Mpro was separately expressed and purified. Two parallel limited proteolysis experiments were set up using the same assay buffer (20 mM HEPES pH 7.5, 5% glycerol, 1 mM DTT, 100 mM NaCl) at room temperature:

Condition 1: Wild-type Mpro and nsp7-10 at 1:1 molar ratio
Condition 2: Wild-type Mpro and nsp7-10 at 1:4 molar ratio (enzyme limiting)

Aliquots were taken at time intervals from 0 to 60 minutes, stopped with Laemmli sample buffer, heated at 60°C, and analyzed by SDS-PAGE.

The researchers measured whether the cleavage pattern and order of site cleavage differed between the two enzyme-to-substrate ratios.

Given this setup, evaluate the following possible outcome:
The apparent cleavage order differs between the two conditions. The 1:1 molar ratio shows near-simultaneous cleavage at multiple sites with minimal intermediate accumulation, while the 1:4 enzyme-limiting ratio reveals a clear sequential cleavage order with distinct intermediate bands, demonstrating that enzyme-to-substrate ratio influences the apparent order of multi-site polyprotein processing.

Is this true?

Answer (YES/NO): NO